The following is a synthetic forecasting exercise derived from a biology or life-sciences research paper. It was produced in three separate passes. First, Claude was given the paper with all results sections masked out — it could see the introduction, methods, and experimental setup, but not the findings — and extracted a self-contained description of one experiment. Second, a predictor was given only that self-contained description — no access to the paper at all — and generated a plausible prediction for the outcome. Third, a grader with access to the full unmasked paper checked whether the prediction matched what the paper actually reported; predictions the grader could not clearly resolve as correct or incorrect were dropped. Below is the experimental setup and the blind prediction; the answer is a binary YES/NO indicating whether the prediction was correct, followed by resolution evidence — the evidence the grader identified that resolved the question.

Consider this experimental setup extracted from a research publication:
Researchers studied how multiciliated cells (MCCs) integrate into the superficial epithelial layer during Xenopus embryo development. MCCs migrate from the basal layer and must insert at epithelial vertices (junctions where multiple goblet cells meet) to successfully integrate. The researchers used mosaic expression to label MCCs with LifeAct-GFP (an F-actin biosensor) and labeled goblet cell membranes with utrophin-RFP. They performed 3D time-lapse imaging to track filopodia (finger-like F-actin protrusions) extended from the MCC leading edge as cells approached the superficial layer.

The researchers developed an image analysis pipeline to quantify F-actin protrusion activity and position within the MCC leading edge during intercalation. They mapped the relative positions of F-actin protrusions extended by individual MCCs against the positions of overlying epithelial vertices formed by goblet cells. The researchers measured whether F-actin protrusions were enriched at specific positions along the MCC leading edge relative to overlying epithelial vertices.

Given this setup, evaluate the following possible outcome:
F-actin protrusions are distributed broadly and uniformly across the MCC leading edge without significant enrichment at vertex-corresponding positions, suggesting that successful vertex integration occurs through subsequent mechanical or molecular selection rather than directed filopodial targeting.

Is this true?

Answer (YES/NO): NO